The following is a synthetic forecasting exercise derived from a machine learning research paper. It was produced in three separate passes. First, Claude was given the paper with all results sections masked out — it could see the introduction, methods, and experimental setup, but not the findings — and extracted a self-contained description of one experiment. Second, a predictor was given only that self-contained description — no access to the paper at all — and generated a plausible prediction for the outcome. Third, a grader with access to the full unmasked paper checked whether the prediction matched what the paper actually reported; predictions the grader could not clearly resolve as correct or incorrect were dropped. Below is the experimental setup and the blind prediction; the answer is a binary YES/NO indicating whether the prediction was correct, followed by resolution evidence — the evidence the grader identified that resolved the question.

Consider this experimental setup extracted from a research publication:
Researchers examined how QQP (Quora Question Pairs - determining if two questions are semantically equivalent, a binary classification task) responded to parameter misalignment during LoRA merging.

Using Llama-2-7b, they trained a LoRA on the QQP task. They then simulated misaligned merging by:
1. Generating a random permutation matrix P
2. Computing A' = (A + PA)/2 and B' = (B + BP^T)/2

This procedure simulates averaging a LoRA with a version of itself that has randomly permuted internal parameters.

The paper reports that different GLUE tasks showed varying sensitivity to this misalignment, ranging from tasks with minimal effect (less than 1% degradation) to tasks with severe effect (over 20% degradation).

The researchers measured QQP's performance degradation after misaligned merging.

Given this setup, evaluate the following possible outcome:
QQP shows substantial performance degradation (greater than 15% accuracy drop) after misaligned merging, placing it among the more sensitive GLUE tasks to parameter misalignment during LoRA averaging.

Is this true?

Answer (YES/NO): NO